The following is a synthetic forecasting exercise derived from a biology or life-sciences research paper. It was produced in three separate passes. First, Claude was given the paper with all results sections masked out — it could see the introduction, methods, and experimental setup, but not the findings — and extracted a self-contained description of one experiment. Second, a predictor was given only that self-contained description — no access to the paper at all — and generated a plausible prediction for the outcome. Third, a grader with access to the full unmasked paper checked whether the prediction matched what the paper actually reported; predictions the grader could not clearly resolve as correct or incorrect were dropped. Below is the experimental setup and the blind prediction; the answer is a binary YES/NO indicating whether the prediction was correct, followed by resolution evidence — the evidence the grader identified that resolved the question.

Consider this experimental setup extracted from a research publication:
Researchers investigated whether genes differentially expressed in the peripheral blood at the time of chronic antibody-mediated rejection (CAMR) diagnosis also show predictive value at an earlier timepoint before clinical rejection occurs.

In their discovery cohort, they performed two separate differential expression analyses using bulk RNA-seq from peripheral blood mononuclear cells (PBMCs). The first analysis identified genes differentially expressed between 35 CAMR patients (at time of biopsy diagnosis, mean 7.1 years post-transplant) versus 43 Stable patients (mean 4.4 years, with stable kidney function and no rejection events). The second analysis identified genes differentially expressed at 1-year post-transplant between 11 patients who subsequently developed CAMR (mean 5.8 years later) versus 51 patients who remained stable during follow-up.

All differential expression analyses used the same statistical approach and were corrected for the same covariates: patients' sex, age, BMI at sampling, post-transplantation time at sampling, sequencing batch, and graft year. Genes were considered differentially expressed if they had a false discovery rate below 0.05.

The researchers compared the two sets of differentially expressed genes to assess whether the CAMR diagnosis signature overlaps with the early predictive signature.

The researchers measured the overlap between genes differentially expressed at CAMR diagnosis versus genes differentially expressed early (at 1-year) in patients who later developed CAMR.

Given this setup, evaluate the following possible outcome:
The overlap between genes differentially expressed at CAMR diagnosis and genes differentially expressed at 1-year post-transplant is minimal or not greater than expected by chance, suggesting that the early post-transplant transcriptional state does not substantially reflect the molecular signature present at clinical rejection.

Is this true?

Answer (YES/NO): NO